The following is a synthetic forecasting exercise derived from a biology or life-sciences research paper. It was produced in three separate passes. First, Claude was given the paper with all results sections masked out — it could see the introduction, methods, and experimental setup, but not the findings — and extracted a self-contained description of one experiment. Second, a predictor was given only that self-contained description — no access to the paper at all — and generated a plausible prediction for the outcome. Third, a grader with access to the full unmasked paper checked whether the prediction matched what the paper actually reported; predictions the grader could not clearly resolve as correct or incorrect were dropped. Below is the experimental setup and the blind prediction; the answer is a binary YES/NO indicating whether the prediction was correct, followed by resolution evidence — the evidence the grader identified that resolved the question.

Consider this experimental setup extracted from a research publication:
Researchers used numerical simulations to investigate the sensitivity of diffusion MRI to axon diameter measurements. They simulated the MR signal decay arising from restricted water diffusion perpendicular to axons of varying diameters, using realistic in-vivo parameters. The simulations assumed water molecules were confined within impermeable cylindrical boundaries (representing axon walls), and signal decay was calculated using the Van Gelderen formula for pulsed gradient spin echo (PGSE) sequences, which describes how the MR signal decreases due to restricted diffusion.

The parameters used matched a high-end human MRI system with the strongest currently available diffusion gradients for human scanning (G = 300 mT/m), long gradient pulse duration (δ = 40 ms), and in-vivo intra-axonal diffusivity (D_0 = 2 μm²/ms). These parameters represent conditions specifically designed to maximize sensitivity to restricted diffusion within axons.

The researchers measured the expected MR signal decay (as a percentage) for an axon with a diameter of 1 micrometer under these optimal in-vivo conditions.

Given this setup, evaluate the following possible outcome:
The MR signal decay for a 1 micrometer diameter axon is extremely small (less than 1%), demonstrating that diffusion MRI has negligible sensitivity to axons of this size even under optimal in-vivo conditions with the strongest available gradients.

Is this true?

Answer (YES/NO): YES